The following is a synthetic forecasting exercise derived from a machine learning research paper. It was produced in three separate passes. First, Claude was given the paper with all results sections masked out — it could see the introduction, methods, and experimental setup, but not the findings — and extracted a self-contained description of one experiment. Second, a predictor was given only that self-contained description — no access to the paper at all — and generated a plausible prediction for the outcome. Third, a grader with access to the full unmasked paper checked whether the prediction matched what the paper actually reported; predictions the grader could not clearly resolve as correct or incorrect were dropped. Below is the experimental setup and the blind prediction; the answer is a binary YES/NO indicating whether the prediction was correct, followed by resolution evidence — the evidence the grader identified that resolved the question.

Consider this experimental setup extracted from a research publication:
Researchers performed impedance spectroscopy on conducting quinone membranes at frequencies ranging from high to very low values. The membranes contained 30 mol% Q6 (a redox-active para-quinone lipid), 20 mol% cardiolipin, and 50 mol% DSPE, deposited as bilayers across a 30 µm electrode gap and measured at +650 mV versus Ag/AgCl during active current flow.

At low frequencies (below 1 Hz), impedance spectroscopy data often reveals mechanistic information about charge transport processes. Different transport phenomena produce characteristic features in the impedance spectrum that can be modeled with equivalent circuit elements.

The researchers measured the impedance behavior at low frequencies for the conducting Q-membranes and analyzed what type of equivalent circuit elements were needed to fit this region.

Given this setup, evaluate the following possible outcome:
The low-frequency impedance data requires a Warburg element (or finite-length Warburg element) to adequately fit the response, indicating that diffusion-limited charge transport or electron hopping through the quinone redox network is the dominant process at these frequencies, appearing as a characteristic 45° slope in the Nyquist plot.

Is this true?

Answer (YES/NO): NO